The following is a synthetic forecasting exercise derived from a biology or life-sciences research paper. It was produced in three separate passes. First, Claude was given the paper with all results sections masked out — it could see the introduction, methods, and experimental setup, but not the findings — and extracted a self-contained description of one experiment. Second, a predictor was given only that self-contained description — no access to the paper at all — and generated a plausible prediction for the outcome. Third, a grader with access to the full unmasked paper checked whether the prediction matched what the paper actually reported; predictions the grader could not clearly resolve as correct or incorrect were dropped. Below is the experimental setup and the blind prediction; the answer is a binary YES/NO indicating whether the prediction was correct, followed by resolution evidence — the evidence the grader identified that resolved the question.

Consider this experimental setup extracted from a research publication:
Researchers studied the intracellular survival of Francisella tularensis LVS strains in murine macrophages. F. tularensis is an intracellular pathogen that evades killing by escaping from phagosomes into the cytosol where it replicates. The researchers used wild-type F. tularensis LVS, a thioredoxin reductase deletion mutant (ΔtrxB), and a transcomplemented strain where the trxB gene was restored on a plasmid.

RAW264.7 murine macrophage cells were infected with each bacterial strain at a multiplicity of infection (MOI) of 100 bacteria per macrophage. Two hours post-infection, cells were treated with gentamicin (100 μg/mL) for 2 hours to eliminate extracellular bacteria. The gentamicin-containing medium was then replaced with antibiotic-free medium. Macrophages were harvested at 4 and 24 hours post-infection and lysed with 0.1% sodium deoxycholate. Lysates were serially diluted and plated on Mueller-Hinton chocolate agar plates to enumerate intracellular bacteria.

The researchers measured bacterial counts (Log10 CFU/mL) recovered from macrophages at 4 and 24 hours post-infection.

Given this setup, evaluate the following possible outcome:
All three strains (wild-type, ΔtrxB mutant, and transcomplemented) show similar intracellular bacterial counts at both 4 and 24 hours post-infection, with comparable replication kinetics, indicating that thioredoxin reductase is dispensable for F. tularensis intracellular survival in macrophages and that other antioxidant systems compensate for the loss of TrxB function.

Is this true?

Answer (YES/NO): NO